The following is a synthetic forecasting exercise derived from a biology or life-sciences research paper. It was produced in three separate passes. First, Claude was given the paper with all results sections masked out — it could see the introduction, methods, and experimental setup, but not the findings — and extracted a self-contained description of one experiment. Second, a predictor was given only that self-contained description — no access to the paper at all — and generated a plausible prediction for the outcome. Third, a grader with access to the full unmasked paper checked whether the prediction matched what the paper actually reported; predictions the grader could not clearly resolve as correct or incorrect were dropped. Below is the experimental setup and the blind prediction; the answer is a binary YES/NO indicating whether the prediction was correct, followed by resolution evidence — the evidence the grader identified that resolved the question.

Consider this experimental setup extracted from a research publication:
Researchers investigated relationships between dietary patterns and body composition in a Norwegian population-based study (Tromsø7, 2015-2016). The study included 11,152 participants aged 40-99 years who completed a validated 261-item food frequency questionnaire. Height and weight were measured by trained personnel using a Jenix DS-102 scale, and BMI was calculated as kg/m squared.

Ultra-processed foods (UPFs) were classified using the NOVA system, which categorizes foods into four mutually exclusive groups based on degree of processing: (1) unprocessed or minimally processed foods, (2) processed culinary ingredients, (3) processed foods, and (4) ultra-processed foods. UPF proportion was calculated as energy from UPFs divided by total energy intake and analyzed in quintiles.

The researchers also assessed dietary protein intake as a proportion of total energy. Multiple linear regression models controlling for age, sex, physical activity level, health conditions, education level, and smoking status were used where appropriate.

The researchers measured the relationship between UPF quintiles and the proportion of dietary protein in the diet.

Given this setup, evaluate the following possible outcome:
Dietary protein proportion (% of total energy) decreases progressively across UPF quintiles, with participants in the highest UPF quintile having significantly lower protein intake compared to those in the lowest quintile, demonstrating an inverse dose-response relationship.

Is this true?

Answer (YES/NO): YES